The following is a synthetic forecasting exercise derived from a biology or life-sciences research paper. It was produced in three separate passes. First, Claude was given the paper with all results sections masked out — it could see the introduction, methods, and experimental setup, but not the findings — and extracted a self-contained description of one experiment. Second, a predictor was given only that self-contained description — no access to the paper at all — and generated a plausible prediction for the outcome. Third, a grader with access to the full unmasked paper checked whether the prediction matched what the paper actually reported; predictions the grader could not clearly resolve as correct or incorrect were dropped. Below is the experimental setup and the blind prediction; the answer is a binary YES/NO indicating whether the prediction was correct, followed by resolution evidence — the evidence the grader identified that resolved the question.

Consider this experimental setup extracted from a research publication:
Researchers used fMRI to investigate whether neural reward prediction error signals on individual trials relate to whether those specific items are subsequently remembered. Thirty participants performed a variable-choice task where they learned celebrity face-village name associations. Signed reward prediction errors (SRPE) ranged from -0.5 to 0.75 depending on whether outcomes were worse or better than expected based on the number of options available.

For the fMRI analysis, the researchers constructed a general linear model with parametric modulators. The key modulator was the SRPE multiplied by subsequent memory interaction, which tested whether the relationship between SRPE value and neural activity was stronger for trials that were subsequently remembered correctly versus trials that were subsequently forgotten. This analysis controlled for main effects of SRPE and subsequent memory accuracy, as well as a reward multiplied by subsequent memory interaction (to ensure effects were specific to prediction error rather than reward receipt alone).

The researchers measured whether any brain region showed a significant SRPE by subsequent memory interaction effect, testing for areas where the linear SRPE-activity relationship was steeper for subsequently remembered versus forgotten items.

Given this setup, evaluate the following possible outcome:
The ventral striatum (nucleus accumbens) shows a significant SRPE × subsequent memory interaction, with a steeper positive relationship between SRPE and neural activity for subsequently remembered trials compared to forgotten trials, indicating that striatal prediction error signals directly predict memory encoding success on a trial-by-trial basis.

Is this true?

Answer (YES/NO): YES